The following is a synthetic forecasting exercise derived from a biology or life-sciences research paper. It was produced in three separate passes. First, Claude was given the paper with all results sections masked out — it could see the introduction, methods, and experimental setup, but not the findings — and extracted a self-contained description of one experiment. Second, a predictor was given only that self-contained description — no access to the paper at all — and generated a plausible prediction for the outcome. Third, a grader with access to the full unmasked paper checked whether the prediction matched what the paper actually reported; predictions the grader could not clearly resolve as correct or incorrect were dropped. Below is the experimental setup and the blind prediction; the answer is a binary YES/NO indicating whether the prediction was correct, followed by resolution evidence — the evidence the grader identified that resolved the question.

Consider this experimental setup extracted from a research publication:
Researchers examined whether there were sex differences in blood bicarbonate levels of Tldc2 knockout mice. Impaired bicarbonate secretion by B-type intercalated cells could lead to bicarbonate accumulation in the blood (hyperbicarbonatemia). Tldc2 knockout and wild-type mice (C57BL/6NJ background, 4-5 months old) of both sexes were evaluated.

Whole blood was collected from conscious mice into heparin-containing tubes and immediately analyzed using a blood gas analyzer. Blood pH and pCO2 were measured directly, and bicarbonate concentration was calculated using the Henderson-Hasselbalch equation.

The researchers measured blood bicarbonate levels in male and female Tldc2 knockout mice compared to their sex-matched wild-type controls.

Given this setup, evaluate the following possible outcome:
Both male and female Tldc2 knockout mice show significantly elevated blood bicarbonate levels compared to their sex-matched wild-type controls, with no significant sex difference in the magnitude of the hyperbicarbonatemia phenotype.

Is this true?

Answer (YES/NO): NO